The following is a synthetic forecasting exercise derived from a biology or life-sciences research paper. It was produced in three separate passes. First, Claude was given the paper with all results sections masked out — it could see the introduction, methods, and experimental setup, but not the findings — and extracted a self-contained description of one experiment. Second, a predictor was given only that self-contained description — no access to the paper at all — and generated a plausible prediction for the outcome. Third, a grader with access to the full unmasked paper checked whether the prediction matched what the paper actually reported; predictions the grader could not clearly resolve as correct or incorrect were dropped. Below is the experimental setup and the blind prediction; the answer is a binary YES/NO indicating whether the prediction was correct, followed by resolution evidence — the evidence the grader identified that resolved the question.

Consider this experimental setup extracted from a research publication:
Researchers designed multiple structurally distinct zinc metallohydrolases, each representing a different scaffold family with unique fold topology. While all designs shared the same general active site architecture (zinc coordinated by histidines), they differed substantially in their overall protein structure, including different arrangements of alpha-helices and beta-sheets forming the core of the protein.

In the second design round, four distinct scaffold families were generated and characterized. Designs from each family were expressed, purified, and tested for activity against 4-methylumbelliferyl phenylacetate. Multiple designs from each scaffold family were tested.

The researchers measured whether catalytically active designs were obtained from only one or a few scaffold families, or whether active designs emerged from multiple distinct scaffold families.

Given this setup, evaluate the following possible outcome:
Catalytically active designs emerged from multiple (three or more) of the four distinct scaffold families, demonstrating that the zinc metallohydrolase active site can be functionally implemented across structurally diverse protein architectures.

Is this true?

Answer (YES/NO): YES